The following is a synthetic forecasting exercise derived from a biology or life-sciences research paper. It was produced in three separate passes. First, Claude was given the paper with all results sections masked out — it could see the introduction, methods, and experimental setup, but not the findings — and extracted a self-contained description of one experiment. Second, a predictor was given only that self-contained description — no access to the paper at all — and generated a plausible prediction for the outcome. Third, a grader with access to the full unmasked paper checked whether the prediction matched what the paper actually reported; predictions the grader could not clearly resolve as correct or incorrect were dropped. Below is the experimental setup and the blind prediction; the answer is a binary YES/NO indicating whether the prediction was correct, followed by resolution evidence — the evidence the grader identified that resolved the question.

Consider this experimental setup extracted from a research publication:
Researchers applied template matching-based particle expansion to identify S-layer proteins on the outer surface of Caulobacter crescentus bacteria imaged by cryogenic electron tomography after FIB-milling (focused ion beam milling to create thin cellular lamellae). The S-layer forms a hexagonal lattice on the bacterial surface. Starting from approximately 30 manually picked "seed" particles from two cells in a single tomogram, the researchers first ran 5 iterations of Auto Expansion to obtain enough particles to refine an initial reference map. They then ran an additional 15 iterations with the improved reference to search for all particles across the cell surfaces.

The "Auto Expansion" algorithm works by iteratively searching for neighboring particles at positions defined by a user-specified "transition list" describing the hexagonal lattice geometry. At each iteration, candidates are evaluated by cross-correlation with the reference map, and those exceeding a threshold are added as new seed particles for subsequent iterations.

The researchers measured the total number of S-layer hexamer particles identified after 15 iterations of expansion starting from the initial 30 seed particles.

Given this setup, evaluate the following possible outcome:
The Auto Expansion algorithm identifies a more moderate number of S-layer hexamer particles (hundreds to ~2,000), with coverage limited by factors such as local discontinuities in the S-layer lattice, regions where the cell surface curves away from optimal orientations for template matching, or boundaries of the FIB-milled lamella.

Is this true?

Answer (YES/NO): YES